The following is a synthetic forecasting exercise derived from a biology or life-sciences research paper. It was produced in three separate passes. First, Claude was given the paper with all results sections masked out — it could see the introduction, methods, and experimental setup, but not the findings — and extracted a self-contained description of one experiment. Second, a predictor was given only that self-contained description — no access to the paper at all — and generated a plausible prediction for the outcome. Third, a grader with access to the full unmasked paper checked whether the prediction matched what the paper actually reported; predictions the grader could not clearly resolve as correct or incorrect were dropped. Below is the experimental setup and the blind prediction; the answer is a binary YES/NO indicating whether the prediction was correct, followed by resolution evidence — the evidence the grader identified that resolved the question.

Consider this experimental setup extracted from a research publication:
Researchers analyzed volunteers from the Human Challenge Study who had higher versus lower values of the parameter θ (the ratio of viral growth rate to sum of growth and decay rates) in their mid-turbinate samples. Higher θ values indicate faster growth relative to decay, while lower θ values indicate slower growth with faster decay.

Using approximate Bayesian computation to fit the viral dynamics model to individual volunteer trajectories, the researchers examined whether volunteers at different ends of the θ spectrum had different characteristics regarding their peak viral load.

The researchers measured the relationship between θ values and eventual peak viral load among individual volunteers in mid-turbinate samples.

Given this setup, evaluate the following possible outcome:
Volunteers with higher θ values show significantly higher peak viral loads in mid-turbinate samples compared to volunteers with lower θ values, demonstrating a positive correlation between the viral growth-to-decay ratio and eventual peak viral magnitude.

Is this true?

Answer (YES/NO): NO